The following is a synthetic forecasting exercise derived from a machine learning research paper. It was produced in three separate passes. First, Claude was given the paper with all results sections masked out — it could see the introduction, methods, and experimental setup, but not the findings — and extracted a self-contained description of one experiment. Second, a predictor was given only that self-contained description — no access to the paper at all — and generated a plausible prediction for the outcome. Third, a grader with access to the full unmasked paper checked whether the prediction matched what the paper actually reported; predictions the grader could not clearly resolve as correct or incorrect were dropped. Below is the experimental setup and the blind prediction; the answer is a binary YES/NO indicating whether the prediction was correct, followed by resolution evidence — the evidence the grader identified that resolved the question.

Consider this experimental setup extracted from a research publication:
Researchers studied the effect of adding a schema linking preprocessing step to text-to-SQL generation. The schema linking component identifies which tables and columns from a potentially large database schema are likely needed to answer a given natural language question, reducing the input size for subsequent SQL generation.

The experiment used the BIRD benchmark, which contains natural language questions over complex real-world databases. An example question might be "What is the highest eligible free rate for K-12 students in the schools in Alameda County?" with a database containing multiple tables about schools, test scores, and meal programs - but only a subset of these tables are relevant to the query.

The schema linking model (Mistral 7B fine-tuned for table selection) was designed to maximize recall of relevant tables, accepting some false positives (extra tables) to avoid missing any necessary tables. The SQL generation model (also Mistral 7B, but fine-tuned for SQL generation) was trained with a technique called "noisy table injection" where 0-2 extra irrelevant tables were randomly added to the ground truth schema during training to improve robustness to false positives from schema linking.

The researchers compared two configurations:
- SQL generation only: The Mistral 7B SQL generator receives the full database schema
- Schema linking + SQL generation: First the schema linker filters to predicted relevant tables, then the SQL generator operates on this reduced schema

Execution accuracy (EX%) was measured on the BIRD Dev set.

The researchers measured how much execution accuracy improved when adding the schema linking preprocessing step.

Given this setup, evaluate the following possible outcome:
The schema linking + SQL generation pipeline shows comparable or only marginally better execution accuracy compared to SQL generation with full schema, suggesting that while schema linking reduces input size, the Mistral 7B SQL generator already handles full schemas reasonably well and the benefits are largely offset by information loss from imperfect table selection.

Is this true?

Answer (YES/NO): NO